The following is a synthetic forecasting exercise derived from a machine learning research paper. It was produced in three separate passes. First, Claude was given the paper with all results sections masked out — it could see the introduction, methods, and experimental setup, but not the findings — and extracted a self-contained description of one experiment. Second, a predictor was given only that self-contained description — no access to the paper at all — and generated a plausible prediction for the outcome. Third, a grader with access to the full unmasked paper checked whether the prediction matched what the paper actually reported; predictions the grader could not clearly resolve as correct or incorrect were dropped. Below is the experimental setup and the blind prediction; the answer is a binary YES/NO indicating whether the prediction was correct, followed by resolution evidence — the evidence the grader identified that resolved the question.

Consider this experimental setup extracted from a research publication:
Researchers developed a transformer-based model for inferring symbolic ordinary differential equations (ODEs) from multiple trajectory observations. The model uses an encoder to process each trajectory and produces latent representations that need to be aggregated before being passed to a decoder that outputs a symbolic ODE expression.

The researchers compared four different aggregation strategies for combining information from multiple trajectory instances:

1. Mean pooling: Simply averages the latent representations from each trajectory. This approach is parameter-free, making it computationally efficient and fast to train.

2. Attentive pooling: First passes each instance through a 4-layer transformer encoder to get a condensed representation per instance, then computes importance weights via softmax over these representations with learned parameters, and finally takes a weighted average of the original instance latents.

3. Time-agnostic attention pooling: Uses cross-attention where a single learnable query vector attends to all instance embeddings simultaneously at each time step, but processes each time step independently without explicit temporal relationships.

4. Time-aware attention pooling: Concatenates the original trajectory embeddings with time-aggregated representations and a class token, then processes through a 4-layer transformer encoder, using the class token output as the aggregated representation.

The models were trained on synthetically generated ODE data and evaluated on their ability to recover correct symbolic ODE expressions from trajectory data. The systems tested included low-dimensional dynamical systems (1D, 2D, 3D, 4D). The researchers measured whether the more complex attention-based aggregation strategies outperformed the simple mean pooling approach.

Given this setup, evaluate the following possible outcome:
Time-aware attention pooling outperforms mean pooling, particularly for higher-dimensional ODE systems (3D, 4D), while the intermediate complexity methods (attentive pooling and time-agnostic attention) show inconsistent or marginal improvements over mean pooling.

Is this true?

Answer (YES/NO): NO